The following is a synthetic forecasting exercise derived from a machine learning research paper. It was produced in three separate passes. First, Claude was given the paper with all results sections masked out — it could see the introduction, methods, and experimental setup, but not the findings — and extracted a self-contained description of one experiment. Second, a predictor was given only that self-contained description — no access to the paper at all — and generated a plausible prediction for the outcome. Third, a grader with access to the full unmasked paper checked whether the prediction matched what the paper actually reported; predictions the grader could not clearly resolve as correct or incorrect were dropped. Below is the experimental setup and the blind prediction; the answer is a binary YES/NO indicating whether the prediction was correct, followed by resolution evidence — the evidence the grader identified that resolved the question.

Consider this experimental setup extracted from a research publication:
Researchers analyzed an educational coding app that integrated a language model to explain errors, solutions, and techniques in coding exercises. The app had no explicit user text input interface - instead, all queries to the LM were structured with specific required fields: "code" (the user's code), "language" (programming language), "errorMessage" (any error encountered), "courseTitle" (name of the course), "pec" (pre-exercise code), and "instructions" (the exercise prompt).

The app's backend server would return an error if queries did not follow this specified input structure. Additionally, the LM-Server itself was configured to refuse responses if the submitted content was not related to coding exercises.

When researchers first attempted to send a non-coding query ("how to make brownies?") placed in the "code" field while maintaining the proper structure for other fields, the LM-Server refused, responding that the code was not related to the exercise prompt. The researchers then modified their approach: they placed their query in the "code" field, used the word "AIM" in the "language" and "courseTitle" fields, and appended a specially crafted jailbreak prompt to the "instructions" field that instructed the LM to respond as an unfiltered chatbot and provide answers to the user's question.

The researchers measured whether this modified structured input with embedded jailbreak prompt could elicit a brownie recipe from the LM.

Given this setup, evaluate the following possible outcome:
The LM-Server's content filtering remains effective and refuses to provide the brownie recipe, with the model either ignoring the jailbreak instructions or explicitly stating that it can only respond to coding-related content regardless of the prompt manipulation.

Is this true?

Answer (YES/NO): NO